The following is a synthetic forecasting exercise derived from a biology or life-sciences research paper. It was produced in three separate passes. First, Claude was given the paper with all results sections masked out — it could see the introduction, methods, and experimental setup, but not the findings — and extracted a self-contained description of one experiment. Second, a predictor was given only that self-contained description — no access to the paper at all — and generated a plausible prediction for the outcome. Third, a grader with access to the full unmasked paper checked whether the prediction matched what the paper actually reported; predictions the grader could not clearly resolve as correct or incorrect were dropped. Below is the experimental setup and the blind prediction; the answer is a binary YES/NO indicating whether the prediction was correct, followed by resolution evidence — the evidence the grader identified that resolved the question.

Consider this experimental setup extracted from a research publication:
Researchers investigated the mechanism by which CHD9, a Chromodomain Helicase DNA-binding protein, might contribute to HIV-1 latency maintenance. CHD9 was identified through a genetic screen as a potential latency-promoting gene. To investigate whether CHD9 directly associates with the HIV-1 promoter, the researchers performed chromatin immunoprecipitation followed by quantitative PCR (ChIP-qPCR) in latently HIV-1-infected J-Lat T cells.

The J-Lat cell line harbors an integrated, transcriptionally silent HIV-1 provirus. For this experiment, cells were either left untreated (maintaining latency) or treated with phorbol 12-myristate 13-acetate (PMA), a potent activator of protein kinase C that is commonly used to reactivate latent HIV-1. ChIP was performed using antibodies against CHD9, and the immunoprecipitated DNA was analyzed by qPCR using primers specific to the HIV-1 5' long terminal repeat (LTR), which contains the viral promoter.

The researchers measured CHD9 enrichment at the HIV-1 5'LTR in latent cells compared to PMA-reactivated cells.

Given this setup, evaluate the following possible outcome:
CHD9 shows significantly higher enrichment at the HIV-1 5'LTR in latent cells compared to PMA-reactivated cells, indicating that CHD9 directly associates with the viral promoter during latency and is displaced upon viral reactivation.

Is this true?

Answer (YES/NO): YES